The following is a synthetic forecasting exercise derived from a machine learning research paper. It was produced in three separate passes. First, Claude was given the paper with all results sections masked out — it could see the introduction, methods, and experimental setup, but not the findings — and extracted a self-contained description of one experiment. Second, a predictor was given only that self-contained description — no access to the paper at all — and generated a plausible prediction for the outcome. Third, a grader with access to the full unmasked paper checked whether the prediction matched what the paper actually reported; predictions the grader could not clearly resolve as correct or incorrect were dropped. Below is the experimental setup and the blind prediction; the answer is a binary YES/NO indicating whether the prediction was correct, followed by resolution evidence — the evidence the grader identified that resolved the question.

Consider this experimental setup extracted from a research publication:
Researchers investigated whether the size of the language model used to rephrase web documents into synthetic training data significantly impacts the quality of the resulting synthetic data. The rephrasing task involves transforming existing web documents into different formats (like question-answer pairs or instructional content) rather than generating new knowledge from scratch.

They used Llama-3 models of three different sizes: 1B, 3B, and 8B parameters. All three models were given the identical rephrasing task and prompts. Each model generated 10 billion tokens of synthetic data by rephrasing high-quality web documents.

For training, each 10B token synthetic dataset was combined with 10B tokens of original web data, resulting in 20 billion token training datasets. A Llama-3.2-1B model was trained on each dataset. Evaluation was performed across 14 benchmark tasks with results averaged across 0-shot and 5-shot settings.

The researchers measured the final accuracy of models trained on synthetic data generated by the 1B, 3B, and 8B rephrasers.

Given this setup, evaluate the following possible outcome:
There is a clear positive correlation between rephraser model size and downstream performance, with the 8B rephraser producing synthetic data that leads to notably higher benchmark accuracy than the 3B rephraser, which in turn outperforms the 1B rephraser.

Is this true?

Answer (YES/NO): NO